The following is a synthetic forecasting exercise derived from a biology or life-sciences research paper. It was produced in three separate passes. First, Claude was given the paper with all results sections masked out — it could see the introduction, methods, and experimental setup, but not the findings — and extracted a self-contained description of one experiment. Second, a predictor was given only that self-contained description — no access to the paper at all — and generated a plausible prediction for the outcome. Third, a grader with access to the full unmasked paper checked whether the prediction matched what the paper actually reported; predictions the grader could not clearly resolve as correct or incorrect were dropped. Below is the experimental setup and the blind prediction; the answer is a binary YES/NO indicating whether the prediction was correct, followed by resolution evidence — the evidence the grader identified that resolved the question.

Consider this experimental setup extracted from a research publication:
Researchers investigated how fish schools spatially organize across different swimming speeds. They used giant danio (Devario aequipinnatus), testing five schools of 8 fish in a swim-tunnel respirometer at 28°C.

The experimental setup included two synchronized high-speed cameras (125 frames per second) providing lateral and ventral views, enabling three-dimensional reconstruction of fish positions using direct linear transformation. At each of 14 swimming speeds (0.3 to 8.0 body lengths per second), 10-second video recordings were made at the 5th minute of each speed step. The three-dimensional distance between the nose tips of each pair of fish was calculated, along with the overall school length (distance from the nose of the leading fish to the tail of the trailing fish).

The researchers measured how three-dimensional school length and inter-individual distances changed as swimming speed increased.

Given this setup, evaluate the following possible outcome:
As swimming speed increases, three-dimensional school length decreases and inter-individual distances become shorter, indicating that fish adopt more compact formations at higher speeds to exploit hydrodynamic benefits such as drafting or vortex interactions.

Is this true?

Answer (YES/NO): NO